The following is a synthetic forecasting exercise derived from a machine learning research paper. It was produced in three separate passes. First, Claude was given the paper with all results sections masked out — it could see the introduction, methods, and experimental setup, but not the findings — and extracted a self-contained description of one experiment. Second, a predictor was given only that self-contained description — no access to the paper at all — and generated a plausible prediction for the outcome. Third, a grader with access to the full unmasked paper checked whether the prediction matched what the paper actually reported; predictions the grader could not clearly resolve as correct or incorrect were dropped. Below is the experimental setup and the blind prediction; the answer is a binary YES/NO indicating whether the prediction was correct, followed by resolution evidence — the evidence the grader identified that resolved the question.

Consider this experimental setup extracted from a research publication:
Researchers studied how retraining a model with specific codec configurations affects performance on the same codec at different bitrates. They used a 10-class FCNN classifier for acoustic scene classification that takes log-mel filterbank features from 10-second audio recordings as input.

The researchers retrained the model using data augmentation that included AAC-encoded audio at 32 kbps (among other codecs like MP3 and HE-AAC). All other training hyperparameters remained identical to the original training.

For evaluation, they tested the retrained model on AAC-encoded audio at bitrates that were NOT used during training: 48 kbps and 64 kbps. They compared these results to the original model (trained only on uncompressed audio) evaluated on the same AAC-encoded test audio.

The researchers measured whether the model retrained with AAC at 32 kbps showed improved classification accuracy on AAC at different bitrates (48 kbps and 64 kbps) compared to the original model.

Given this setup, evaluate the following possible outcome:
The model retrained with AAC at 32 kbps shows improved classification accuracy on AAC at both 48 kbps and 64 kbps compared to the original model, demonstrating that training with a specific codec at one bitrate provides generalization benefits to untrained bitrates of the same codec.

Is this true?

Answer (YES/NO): YES